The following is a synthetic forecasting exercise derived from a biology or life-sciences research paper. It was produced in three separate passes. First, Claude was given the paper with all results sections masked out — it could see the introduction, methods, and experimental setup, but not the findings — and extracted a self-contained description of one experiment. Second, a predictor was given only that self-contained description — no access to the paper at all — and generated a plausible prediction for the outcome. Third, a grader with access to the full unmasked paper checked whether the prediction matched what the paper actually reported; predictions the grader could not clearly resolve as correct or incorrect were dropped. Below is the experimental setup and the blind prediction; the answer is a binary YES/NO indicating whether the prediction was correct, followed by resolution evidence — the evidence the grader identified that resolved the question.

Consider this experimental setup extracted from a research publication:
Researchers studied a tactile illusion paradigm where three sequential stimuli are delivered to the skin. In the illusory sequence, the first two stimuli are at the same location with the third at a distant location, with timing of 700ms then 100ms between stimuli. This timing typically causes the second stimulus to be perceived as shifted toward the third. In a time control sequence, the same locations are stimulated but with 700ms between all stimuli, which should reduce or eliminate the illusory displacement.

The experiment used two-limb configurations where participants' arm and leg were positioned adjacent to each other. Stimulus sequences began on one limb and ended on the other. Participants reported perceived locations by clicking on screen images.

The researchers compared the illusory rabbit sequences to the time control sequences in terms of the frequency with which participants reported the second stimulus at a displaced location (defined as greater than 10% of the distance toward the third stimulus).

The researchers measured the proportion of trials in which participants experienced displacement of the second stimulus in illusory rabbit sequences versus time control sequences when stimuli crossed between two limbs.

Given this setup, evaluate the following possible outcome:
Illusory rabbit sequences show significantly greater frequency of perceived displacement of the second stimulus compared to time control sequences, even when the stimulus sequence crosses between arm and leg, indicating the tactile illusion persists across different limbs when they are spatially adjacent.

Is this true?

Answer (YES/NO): YES